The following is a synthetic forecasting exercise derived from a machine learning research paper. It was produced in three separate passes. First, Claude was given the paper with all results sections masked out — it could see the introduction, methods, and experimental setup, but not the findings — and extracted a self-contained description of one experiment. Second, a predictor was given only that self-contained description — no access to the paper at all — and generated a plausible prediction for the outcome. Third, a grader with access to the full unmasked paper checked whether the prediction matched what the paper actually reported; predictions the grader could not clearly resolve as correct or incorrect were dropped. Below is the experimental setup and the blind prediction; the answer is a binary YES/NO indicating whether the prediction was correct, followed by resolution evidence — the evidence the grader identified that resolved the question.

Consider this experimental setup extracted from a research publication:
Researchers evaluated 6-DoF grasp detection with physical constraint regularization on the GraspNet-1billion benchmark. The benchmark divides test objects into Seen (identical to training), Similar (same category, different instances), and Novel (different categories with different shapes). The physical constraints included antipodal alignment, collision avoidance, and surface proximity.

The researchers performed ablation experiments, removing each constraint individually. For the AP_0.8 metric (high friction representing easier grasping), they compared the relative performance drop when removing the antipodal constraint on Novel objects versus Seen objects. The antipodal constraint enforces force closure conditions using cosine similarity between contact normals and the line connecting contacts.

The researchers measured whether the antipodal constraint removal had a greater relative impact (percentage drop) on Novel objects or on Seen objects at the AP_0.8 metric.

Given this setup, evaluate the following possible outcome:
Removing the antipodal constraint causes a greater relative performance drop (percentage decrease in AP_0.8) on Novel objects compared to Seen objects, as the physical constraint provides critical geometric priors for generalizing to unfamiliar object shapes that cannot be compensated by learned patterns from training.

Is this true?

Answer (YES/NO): YES